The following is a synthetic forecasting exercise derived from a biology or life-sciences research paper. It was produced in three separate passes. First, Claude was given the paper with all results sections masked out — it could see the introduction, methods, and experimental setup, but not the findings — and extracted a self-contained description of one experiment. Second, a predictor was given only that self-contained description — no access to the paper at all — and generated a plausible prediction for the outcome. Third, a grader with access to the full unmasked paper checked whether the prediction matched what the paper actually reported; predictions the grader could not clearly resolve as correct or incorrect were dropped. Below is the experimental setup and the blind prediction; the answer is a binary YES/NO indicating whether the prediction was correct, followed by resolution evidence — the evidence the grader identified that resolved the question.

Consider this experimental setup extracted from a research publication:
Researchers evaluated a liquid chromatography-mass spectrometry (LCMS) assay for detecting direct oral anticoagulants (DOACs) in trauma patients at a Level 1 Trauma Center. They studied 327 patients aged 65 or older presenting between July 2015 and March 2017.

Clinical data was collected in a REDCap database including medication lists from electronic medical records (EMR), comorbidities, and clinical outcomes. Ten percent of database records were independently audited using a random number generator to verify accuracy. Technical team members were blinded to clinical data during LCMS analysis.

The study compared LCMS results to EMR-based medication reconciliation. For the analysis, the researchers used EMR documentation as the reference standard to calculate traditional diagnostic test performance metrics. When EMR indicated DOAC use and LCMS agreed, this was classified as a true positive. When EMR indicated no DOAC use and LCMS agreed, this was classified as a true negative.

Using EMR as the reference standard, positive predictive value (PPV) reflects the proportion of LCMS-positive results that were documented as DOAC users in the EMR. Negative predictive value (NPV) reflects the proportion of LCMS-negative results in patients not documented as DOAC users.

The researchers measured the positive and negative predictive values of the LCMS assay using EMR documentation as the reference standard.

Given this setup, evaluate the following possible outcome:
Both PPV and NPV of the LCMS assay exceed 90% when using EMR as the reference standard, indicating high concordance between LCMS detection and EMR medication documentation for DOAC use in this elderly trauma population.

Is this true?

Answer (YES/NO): YES